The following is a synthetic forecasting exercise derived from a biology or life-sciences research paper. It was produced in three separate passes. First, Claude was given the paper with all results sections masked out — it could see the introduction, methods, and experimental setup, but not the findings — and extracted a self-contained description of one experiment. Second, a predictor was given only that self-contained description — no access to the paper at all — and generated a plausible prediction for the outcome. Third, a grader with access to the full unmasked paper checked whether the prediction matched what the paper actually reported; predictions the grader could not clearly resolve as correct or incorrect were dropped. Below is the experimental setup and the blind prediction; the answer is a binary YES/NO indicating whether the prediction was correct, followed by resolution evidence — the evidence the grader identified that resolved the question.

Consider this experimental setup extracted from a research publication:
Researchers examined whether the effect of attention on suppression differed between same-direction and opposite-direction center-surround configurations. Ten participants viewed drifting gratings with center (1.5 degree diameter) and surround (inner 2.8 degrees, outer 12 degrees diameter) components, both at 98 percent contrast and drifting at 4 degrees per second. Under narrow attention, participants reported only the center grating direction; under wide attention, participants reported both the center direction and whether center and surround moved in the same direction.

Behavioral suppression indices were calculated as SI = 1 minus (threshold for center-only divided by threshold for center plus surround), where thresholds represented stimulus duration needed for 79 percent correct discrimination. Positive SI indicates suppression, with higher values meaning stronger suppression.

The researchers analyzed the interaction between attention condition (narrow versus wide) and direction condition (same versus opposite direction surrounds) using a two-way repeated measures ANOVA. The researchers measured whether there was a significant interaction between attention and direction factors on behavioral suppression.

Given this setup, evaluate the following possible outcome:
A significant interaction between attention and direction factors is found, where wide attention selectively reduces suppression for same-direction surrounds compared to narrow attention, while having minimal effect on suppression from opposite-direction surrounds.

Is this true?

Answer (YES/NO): NO